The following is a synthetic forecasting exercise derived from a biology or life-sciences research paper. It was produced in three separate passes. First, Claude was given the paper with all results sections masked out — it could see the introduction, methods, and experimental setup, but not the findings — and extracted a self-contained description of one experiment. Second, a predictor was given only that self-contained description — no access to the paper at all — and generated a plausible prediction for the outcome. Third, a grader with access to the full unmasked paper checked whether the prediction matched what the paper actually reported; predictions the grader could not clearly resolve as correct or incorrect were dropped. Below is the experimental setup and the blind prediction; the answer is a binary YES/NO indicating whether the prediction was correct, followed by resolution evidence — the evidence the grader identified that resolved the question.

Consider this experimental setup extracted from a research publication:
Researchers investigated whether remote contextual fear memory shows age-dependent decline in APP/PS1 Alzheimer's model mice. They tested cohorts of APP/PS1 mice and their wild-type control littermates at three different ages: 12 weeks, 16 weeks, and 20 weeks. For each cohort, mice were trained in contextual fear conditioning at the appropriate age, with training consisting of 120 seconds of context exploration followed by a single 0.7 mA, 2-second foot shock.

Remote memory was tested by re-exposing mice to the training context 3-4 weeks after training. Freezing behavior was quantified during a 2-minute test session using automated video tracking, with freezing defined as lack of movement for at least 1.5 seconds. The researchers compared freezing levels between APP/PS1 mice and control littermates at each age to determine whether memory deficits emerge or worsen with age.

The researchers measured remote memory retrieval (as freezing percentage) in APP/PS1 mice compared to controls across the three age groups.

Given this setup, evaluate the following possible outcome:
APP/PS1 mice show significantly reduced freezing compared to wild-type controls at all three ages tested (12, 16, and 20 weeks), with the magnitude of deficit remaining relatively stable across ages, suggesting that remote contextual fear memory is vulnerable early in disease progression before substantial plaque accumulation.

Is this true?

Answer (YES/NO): NO